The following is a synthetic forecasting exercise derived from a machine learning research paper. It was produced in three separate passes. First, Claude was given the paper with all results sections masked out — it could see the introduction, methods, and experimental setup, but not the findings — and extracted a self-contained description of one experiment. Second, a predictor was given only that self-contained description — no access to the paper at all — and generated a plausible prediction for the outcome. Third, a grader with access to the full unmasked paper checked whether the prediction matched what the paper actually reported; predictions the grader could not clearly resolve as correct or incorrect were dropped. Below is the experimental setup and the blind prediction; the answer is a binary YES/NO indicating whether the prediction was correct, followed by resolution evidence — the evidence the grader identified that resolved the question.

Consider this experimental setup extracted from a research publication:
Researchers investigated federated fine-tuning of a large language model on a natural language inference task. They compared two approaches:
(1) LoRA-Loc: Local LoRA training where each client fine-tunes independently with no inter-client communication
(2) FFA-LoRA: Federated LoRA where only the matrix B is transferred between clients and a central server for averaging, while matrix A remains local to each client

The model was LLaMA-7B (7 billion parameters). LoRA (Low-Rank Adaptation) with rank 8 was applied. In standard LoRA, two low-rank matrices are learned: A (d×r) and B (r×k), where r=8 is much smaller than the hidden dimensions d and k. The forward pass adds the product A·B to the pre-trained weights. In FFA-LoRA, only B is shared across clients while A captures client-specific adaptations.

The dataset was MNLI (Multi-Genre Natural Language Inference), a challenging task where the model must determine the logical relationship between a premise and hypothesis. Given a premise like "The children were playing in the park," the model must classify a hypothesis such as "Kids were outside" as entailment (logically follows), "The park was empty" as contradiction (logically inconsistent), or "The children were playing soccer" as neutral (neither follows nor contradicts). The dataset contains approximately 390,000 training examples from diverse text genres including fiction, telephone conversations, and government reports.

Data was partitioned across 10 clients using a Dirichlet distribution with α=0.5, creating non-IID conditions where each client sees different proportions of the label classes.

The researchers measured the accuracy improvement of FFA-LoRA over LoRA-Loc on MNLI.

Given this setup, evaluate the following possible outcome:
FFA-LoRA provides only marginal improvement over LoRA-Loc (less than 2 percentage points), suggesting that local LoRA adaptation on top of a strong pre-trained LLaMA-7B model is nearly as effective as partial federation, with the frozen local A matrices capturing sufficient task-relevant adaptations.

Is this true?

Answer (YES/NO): NO